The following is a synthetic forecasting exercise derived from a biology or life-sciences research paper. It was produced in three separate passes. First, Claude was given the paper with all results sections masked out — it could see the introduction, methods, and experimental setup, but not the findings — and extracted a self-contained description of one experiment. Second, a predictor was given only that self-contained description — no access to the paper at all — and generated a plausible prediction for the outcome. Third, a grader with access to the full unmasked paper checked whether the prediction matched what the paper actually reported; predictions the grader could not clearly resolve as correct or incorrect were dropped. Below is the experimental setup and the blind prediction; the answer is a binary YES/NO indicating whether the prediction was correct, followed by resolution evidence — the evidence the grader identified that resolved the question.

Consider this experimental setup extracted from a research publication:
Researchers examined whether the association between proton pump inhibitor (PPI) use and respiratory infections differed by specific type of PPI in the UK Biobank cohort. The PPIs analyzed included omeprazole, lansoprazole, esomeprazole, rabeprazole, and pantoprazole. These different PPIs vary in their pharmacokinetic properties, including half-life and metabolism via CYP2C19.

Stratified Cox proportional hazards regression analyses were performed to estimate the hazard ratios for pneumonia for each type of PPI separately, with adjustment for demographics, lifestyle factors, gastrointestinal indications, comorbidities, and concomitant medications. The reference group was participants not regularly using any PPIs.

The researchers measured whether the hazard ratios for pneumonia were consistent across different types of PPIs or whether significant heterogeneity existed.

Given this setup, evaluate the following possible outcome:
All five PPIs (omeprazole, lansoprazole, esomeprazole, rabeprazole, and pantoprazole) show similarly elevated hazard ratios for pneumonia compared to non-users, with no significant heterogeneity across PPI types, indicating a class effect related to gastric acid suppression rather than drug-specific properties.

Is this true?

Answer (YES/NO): NO